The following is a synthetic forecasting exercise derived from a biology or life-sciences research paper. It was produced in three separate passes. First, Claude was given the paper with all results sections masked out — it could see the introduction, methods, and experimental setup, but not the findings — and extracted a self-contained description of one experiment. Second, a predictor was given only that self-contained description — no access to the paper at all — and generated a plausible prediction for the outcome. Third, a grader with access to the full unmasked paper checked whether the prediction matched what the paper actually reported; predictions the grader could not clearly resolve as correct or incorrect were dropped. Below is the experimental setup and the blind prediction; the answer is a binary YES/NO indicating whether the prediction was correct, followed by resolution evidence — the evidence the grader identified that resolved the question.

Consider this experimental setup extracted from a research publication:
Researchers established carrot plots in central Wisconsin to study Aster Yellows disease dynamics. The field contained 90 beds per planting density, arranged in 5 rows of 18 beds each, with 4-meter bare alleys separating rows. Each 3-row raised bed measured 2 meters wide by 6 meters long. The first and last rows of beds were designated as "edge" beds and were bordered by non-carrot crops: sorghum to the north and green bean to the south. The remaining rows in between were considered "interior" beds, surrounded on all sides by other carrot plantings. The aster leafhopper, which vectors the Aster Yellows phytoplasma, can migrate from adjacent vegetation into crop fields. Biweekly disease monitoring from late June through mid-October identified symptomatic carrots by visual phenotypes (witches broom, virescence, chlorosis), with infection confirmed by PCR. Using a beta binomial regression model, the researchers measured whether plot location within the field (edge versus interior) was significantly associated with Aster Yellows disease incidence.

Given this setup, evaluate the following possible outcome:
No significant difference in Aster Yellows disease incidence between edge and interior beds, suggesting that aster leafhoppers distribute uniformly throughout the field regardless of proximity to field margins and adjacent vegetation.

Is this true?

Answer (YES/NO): NO